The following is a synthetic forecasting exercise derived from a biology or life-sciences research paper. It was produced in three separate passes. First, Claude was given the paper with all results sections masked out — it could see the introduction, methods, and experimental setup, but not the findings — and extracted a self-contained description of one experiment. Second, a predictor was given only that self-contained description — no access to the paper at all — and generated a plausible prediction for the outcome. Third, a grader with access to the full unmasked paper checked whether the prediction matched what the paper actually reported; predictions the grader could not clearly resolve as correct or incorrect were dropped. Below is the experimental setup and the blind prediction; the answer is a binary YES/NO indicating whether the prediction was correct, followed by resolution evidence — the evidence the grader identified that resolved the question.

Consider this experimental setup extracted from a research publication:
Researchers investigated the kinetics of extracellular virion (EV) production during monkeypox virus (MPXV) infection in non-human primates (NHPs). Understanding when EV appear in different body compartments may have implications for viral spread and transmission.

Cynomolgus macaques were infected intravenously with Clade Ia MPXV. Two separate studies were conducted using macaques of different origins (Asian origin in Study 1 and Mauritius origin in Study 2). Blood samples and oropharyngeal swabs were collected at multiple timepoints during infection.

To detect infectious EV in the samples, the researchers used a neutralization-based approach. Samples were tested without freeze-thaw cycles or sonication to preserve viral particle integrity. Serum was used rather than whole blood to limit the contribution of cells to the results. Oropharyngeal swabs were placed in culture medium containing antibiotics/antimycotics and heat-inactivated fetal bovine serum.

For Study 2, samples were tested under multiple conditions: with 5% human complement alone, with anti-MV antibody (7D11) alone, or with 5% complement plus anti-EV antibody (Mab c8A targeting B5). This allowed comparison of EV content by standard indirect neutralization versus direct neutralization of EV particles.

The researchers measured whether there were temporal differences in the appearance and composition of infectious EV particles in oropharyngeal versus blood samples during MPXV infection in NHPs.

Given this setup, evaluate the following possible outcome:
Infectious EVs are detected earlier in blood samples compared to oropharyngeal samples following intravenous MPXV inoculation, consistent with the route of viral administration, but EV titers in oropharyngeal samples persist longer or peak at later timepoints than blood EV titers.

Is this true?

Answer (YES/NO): NO